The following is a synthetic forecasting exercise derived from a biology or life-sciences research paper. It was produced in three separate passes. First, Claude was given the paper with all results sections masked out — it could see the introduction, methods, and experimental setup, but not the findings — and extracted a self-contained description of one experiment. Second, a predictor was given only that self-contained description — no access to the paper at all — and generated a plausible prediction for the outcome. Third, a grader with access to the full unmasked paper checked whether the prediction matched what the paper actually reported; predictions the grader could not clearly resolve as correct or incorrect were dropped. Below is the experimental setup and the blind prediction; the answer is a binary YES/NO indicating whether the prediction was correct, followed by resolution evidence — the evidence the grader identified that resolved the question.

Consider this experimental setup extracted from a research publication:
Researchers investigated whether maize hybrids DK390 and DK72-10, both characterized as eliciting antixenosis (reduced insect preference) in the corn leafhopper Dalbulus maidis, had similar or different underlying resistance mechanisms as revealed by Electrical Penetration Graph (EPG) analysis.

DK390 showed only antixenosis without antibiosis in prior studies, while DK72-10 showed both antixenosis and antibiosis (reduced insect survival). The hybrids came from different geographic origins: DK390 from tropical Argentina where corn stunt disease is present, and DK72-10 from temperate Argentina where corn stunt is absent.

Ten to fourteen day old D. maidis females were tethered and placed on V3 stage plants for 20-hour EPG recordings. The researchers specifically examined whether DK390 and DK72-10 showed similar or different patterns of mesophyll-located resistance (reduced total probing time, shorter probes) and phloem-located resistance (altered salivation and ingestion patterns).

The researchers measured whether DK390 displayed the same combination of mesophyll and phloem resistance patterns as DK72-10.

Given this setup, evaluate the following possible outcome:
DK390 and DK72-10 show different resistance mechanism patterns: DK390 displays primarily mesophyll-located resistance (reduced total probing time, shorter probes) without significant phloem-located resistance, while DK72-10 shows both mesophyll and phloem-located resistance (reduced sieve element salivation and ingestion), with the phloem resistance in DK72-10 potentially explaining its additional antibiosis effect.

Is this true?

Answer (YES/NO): NO